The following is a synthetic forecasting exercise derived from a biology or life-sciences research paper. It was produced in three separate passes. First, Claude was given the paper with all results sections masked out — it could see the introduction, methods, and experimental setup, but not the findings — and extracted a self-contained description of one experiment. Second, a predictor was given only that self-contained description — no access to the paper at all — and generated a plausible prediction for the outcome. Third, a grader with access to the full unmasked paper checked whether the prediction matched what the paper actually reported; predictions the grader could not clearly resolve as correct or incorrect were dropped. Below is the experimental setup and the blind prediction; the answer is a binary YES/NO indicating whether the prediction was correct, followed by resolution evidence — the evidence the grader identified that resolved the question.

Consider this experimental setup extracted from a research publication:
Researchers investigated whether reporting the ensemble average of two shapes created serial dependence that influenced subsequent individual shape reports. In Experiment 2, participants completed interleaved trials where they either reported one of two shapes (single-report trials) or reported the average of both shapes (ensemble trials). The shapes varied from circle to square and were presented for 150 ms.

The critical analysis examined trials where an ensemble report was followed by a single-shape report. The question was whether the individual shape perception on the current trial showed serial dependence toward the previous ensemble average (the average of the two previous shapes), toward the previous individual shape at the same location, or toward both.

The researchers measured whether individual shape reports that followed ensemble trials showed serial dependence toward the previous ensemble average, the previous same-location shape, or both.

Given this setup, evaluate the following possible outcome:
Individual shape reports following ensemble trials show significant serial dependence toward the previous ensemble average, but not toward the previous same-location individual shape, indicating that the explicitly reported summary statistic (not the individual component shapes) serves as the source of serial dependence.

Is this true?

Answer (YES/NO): NO